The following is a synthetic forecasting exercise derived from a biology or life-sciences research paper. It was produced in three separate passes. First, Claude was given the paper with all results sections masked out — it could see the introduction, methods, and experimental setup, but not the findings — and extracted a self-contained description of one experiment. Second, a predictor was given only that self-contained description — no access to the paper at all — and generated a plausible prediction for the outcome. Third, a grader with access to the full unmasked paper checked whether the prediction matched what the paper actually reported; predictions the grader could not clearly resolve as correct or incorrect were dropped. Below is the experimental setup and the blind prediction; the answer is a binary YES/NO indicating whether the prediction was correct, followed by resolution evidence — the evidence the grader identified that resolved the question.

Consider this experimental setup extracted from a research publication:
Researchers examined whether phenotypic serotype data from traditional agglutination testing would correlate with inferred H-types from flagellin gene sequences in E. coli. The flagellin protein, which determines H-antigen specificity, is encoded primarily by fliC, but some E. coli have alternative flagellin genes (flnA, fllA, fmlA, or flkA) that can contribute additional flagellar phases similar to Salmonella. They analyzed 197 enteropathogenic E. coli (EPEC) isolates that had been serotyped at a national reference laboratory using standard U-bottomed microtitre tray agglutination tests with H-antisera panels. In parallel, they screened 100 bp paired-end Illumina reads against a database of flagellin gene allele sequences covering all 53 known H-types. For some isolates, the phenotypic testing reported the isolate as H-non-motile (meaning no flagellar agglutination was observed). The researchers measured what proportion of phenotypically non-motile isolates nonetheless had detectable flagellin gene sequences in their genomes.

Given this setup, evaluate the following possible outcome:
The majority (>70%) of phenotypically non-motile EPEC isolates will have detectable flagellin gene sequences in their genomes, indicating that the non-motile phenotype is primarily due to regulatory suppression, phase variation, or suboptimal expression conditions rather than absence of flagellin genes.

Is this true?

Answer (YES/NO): YES